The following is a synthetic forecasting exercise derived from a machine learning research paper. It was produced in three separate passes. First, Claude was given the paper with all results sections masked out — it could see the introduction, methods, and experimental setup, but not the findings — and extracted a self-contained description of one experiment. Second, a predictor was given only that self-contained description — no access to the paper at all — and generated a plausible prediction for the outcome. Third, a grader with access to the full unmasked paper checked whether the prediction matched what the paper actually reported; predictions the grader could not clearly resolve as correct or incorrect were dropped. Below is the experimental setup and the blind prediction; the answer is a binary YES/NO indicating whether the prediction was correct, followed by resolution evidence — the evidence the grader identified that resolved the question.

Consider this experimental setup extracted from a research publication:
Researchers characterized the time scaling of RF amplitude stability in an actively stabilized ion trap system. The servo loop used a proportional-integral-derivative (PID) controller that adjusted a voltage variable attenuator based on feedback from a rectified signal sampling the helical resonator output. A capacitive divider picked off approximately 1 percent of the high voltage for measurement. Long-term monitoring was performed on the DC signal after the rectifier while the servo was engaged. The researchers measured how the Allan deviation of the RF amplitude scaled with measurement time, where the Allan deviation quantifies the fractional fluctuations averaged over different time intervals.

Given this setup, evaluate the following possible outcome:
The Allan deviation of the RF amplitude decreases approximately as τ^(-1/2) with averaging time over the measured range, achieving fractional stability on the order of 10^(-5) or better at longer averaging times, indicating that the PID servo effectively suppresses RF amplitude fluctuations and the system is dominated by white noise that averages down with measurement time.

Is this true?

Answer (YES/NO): YES